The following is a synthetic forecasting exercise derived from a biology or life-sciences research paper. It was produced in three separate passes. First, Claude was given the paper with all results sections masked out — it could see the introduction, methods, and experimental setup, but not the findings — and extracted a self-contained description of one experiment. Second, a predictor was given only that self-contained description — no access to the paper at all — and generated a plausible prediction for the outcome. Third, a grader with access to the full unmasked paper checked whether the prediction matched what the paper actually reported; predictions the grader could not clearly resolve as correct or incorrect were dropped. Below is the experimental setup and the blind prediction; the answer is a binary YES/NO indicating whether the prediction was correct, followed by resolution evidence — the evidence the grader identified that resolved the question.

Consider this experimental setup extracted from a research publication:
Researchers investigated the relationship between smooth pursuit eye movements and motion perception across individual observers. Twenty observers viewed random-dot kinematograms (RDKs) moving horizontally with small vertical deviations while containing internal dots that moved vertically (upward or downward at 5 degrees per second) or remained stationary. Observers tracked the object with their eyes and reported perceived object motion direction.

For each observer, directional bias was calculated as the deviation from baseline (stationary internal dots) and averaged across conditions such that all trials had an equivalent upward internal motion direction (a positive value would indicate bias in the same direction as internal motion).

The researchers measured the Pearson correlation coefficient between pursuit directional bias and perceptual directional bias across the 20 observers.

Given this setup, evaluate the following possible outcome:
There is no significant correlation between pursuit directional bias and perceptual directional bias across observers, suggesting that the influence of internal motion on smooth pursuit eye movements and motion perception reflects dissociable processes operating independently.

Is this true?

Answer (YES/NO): NO